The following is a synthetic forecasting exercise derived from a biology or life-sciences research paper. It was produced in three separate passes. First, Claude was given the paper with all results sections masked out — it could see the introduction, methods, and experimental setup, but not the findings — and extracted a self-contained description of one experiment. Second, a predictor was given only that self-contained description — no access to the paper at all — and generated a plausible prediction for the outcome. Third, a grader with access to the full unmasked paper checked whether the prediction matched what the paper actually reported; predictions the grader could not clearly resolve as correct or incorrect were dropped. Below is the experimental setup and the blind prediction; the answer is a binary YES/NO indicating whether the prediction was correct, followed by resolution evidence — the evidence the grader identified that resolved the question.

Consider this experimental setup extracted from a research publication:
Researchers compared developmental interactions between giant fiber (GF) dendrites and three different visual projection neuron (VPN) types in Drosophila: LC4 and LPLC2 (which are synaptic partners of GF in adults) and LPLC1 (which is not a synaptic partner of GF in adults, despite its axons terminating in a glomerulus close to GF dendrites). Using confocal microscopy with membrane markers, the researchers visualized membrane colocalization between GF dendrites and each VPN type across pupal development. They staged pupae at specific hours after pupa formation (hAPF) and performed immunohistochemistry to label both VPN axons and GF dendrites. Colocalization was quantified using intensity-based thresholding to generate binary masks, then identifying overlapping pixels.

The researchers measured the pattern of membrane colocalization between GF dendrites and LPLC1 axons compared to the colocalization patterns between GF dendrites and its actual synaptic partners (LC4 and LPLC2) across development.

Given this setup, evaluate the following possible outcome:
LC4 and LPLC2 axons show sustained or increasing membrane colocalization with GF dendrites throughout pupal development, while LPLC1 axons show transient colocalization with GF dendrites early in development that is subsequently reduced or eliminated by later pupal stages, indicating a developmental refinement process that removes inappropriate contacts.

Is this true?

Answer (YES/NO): NO